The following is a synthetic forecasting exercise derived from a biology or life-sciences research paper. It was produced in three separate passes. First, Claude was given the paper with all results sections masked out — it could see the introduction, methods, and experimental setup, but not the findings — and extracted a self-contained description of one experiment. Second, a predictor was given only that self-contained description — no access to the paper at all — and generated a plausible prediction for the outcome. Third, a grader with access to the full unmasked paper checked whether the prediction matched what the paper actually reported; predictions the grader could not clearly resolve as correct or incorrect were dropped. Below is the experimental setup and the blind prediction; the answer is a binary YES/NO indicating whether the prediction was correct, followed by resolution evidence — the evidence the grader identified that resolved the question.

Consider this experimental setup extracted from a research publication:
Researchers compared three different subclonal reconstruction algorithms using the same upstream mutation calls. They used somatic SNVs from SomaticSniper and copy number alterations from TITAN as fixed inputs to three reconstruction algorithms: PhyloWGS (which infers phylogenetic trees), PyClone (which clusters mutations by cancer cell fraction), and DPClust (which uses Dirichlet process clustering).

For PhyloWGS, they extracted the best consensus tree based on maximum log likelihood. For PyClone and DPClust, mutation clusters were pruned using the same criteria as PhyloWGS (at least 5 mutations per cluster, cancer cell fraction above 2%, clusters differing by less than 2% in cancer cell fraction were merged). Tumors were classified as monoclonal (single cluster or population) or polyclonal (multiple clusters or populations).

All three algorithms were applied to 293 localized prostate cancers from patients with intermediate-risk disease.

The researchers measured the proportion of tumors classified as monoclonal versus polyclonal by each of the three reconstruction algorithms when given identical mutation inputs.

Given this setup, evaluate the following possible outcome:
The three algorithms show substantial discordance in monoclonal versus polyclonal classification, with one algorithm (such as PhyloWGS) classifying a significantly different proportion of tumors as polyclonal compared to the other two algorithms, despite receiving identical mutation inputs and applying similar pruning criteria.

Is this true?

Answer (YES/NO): YES